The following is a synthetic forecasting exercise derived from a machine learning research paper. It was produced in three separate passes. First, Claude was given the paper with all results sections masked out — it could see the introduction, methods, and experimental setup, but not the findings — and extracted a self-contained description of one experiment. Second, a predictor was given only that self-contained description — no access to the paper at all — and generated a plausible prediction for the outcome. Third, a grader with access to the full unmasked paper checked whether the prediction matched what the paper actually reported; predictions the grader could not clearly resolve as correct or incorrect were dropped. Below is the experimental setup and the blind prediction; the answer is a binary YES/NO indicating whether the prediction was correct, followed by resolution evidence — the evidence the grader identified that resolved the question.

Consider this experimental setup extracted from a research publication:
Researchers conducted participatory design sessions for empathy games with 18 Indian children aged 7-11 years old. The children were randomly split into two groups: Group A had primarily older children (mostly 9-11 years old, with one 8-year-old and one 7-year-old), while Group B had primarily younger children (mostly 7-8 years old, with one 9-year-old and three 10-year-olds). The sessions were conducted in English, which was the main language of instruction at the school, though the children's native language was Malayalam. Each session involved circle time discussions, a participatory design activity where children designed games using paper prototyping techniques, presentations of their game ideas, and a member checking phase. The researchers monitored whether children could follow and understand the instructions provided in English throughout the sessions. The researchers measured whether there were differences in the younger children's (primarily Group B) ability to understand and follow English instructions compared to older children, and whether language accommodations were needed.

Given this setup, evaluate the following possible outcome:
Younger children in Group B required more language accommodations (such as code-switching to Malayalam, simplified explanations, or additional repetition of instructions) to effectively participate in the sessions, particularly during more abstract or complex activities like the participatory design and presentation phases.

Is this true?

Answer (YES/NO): YES